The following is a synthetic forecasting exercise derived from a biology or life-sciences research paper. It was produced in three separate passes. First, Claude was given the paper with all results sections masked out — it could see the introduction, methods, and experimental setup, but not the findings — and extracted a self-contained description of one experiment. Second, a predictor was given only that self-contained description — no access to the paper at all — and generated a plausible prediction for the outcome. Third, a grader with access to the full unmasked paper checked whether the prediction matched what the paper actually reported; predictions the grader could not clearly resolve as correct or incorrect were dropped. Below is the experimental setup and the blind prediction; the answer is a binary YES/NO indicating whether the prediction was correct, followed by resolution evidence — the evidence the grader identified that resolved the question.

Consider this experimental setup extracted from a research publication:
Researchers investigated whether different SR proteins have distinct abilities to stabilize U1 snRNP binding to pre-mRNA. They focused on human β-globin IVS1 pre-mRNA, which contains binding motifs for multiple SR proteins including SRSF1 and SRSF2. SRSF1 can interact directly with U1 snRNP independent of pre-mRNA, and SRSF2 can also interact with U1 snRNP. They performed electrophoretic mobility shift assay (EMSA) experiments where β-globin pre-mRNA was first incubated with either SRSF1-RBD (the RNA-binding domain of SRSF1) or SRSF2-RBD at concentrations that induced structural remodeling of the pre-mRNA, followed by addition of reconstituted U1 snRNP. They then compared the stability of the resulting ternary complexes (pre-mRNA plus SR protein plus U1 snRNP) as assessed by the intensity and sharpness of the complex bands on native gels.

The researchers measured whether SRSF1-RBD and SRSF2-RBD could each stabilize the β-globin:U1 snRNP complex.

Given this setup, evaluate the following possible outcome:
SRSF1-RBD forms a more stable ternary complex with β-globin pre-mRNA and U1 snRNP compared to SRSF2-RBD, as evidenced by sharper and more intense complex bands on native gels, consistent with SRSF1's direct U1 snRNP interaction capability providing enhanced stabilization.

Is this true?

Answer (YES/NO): YES